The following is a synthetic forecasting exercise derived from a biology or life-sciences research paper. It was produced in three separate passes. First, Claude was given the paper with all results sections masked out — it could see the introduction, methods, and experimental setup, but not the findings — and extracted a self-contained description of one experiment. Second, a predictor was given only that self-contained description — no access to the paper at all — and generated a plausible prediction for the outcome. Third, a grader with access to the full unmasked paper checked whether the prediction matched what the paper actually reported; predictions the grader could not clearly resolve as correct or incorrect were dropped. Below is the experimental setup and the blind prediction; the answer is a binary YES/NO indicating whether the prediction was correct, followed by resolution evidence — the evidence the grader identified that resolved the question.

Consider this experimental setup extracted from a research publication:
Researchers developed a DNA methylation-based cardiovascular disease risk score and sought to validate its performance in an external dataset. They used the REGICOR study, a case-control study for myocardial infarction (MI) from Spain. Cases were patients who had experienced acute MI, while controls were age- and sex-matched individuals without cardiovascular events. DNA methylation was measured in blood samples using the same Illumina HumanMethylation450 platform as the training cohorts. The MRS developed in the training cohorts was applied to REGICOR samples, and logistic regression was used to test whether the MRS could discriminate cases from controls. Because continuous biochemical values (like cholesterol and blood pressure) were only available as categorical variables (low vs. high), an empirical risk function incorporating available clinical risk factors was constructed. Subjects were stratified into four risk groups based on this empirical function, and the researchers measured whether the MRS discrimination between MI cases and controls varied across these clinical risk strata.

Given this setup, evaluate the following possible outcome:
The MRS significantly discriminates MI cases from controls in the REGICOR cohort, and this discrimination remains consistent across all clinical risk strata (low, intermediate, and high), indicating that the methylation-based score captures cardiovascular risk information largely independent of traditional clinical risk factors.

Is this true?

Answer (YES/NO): NO